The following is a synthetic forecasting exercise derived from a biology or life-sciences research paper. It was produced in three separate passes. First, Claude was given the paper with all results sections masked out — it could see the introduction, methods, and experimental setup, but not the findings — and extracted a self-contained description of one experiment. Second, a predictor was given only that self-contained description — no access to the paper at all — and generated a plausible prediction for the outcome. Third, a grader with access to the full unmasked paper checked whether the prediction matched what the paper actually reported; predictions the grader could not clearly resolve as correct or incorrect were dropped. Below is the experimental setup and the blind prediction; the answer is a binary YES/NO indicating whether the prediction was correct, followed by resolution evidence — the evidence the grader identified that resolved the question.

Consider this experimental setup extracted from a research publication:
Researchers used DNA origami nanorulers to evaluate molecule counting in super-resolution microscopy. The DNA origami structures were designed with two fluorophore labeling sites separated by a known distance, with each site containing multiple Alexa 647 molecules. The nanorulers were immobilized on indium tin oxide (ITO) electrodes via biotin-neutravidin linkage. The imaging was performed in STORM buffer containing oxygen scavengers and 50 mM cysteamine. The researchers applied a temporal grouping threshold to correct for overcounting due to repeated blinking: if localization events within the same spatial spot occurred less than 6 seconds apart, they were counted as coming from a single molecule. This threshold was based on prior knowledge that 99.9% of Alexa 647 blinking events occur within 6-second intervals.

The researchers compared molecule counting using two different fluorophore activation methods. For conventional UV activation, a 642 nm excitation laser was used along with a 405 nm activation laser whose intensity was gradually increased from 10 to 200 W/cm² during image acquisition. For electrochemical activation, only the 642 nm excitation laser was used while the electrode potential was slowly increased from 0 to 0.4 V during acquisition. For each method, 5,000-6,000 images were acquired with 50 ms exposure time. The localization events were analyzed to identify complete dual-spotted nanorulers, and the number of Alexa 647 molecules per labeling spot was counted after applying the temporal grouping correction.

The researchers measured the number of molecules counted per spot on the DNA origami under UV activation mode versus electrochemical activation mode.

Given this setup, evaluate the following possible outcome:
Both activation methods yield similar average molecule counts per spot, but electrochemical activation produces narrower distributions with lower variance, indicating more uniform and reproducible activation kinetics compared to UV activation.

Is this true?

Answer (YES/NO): NO